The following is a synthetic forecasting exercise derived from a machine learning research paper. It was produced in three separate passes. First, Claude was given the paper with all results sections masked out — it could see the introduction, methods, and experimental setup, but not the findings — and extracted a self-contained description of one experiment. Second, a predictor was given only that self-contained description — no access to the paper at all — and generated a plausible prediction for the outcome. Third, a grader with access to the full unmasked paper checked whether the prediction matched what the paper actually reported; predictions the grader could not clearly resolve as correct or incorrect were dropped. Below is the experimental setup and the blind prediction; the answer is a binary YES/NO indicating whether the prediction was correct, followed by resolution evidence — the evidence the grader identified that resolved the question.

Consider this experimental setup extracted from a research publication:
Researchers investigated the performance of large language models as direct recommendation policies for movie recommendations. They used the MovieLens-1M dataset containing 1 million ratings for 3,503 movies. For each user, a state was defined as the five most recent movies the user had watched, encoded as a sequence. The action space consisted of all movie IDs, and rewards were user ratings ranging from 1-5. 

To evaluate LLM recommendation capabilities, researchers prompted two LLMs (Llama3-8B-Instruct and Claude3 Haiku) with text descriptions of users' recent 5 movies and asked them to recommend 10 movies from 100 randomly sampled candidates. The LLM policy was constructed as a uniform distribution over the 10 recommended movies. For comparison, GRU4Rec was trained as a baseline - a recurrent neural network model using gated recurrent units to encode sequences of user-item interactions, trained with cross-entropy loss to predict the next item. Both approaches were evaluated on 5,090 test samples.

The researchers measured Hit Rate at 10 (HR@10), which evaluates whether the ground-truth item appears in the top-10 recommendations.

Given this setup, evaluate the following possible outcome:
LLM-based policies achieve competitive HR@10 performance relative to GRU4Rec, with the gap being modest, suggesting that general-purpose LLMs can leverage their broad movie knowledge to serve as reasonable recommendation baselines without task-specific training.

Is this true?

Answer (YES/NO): NO